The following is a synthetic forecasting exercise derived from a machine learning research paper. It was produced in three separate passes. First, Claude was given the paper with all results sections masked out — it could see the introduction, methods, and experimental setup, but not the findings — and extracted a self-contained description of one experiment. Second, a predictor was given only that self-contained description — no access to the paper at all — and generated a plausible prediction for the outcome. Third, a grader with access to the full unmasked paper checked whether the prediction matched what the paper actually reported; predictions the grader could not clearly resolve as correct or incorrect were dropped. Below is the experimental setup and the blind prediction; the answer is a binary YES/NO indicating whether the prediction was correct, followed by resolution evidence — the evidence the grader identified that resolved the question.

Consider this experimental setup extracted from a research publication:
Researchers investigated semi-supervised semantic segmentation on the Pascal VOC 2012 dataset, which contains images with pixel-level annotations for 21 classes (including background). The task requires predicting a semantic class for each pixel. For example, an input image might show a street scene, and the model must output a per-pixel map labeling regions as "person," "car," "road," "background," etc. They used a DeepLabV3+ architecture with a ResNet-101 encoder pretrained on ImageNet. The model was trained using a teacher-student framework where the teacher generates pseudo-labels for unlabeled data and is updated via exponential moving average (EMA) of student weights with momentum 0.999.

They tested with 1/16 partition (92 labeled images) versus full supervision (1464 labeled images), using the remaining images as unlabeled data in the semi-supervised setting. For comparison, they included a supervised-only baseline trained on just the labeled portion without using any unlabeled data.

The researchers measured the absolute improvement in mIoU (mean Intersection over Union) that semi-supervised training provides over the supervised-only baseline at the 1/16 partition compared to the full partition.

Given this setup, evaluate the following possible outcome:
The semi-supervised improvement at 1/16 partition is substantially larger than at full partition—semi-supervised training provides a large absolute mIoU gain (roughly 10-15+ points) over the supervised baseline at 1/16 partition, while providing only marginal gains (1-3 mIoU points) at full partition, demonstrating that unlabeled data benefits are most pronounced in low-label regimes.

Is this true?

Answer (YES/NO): NO